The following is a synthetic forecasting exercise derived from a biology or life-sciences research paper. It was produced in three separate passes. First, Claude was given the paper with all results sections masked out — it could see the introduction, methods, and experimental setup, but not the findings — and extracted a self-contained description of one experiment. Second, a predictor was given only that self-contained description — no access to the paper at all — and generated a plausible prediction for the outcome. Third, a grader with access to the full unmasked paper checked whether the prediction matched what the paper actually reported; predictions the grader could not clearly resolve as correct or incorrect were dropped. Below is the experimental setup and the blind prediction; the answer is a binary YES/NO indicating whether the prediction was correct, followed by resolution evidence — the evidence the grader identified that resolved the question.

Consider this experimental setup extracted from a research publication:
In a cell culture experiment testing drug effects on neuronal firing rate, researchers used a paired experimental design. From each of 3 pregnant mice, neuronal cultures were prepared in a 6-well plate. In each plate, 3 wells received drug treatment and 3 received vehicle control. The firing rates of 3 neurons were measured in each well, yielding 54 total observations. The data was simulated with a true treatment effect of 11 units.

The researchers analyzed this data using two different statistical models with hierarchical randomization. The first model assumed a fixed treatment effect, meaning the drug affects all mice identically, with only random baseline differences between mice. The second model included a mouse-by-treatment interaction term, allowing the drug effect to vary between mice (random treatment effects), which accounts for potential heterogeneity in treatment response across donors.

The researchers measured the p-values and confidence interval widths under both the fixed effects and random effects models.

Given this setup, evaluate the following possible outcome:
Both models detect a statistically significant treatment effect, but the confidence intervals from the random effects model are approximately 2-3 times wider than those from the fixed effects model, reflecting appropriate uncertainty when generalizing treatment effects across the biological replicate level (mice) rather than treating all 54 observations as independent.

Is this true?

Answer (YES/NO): NO